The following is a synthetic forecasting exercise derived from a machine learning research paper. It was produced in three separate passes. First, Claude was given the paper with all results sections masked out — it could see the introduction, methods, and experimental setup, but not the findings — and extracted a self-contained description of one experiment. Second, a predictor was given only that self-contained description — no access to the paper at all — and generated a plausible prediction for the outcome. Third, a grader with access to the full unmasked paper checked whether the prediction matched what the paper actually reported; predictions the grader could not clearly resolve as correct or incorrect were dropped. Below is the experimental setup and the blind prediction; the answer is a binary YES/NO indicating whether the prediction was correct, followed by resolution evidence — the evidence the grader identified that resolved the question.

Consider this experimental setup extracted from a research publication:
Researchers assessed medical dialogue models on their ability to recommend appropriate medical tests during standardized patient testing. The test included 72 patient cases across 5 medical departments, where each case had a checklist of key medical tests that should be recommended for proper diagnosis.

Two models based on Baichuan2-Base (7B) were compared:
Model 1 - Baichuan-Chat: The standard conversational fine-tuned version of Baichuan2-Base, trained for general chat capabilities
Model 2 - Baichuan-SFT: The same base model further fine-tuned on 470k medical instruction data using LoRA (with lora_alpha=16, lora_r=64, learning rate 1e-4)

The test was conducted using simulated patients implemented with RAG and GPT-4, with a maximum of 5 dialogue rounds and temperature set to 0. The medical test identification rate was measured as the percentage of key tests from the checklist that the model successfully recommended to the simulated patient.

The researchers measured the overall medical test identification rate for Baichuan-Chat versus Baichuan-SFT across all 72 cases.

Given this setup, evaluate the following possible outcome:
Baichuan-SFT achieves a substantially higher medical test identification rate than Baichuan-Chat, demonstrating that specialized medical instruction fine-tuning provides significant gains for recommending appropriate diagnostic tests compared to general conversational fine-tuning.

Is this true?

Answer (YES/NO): NO